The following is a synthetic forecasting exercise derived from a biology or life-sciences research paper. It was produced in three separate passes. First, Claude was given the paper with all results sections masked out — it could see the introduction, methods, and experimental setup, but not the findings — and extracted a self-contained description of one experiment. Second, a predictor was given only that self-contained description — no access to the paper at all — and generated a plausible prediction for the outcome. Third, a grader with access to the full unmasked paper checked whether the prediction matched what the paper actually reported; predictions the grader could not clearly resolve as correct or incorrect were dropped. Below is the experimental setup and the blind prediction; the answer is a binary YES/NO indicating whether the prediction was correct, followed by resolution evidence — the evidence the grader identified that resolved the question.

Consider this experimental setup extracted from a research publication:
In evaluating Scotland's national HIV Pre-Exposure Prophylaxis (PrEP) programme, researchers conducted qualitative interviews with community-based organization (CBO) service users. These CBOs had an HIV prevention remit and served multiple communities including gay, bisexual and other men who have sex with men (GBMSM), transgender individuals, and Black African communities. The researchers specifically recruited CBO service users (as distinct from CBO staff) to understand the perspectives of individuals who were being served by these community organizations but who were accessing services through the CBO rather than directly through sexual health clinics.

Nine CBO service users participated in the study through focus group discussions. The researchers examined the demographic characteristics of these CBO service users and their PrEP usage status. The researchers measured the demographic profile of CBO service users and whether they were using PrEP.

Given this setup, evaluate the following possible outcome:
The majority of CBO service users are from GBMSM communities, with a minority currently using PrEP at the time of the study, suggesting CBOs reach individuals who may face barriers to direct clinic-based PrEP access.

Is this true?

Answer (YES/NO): NO